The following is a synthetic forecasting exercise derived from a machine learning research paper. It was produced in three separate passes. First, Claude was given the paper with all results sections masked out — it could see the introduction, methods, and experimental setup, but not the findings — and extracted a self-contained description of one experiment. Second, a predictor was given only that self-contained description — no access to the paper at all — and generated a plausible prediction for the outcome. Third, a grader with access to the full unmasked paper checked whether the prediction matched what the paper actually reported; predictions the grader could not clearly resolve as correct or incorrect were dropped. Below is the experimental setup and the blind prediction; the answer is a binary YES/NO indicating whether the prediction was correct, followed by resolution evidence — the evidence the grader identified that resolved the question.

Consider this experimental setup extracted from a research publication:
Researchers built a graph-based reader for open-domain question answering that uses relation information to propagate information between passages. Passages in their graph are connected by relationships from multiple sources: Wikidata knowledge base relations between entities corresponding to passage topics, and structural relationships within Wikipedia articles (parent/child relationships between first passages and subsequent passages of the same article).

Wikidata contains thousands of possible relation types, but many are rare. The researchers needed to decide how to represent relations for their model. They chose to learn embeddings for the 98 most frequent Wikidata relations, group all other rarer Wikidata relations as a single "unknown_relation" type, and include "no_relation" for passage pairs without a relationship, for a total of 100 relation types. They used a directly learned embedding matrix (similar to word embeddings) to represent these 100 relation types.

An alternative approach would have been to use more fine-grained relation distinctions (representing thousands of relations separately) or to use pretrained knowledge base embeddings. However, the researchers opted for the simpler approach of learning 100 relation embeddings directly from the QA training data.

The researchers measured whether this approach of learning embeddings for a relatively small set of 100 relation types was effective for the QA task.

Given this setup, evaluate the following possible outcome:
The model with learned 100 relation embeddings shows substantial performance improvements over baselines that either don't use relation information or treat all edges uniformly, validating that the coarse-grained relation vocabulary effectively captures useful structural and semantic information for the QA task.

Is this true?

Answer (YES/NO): NO